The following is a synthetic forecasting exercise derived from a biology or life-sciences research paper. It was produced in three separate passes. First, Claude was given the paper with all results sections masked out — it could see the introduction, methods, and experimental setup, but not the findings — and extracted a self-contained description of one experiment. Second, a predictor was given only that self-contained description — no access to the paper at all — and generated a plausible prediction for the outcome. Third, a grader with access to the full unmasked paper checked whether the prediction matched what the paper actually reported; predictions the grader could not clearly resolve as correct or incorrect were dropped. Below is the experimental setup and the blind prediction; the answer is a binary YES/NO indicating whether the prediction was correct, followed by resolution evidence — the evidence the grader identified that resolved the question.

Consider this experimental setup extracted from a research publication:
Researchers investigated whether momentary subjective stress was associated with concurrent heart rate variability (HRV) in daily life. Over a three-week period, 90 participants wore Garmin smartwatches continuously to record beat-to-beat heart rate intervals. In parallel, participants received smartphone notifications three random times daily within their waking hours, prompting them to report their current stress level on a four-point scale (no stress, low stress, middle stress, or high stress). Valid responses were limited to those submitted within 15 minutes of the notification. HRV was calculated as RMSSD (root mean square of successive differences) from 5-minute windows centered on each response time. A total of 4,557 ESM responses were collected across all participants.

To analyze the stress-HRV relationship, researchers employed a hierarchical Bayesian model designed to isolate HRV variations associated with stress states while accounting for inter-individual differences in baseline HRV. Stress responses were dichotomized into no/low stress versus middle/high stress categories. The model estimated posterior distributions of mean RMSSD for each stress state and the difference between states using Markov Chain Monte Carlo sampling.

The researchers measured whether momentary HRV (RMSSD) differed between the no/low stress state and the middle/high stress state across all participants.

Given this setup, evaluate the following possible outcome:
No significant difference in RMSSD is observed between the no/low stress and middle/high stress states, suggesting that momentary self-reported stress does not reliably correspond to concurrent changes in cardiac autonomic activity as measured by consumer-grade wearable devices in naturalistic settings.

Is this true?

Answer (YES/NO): NO